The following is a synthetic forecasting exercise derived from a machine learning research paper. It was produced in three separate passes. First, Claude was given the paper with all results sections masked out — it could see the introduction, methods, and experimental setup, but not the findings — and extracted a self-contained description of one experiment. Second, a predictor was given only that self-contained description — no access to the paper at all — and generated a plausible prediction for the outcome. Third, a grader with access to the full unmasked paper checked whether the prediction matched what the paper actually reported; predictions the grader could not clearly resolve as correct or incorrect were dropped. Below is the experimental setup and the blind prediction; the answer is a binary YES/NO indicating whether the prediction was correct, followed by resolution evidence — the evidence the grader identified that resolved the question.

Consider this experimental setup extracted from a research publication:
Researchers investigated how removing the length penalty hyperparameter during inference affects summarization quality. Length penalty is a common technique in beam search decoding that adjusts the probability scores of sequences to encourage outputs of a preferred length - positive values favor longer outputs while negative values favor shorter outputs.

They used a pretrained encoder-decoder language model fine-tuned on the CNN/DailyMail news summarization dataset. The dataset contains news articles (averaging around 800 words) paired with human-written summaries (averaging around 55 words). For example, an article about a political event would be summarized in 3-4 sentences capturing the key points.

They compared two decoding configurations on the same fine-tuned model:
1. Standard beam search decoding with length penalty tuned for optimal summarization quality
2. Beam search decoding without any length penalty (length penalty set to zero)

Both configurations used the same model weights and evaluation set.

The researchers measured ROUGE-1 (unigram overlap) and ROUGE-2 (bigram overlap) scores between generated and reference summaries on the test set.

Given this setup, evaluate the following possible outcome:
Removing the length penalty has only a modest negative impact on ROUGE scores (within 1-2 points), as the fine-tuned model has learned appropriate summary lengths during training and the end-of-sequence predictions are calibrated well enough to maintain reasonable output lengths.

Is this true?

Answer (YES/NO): YES